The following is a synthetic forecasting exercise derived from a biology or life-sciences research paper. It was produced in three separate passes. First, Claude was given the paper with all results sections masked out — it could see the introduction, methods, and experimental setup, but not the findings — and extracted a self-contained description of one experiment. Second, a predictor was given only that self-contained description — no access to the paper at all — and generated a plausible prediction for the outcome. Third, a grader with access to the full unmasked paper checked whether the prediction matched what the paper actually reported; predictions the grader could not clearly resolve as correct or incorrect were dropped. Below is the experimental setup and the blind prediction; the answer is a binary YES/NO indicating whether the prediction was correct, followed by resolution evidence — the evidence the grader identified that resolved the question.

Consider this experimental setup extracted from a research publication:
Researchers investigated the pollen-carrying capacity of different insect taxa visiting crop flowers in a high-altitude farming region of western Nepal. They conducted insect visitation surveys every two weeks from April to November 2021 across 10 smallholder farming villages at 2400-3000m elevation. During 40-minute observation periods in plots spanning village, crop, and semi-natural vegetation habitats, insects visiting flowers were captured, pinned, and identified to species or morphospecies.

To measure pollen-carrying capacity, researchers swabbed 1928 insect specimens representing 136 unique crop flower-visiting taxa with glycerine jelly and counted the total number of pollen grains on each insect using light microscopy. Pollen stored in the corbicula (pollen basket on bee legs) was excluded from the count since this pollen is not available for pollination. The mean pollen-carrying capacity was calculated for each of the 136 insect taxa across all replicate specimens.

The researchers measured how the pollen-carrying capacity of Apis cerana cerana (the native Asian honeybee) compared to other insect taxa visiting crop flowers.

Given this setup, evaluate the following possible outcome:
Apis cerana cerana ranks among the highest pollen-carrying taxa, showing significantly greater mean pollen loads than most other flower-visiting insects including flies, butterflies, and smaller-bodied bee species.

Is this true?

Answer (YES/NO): YES